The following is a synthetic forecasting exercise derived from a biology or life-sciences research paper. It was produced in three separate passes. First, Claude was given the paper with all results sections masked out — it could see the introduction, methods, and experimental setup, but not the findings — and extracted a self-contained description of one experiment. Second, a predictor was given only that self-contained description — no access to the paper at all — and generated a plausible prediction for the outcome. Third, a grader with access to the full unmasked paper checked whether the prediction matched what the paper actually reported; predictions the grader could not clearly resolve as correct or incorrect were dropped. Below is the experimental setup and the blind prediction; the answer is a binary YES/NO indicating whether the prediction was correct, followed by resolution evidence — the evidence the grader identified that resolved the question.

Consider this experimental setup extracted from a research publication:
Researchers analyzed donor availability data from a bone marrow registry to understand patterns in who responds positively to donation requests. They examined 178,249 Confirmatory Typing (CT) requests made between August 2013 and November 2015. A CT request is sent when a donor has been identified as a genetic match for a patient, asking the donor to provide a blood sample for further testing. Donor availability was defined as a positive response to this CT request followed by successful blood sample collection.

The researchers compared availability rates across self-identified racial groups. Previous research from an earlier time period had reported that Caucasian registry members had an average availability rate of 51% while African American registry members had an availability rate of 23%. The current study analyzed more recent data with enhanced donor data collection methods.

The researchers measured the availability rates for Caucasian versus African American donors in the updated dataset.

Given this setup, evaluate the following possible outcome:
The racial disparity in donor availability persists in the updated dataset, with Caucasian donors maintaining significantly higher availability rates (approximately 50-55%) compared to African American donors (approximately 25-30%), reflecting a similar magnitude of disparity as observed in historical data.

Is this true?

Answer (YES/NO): NO